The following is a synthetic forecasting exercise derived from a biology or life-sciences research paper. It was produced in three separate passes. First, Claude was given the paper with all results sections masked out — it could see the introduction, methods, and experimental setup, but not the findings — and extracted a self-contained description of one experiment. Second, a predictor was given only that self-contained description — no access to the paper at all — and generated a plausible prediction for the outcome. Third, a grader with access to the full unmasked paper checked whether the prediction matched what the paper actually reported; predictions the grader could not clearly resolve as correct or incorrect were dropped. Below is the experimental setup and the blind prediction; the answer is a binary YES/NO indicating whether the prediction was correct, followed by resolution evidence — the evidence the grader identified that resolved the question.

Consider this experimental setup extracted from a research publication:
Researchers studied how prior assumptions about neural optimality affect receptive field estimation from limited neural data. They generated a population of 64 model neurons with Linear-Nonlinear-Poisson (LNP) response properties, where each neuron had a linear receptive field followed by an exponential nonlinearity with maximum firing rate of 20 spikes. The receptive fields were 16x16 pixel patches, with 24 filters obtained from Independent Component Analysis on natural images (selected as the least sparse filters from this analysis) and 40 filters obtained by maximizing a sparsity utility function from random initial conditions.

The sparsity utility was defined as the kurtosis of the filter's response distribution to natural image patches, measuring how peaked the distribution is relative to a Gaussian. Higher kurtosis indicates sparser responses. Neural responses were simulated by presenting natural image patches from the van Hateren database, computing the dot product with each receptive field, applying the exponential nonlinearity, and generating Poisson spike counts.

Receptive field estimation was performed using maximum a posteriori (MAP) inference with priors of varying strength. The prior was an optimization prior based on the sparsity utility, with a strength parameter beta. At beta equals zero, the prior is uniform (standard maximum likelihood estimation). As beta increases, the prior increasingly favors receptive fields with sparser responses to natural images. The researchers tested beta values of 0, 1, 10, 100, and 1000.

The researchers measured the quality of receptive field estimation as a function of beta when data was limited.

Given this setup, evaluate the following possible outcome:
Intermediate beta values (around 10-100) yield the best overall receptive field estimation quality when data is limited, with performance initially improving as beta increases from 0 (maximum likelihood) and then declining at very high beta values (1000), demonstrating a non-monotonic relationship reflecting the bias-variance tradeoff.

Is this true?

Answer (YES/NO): YES